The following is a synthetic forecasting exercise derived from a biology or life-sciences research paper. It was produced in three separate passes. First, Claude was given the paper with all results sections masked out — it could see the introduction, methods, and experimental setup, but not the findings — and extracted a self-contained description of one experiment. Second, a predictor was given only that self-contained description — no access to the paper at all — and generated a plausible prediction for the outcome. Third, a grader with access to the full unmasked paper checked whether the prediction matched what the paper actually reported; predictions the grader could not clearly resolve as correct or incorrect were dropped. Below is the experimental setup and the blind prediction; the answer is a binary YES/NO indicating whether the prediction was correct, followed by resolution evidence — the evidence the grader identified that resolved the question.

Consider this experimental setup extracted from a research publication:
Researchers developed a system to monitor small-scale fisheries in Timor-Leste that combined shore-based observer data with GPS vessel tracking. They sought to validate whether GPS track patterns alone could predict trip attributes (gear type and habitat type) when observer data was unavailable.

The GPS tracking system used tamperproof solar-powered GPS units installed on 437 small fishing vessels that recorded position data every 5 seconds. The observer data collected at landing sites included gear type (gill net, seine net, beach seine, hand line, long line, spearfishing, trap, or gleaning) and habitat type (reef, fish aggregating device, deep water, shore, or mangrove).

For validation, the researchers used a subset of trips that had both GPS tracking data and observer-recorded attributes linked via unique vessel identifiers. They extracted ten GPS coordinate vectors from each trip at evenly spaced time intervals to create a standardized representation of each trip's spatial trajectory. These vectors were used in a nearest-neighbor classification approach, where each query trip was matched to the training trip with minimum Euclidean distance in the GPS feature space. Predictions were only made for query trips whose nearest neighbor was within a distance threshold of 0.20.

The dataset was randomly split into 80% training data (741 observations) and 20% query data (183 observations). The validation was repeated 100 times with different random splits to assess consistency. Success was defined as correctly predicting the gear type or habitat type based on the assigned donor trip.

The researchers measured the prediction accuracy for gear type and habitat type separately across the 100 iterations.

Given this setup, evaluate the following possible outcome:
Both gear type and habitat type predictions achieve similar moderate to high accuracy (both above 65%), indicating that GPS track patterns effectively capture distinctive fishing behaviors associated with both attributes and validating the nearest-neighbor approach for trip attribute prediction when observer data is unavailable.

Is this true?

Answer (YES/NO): YES